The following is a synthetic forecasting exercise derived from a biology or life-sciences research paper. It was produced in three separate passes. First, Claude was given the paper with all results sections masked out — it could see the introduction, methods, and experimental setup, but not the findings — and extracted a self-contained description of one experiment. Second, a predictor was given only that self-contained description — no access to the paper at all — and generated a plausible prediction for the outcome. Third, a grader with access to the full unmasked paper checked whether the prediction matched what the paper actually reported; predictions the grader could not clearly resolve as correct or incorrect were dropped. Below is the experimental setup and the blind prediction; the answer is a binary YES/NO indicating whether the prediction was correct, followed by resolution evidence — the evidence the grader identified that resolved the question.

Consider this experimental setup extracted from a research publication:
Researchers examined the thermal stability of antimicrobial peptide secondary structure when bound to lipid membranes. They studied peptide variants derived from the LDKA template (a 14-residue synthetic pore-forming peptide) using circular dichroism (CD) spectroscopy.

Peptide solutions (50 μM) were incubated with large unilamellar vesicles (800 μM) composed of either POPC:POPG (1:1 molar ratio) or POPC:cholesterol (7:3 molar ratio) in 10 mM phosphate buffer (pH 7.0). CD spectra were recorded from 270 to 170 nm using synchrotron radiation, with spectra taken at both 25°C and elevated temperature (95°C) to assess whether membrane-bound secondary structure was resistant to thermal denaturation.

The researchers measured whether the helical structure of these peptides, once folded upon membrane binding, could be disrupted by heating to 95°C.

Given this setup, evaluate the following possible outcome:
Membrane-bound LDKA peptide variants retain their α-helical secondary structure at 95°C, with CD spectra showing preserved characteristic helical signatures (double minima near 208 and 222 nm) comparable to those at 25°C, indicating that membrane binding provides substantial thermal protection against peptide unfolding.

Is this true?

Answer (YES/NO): YES